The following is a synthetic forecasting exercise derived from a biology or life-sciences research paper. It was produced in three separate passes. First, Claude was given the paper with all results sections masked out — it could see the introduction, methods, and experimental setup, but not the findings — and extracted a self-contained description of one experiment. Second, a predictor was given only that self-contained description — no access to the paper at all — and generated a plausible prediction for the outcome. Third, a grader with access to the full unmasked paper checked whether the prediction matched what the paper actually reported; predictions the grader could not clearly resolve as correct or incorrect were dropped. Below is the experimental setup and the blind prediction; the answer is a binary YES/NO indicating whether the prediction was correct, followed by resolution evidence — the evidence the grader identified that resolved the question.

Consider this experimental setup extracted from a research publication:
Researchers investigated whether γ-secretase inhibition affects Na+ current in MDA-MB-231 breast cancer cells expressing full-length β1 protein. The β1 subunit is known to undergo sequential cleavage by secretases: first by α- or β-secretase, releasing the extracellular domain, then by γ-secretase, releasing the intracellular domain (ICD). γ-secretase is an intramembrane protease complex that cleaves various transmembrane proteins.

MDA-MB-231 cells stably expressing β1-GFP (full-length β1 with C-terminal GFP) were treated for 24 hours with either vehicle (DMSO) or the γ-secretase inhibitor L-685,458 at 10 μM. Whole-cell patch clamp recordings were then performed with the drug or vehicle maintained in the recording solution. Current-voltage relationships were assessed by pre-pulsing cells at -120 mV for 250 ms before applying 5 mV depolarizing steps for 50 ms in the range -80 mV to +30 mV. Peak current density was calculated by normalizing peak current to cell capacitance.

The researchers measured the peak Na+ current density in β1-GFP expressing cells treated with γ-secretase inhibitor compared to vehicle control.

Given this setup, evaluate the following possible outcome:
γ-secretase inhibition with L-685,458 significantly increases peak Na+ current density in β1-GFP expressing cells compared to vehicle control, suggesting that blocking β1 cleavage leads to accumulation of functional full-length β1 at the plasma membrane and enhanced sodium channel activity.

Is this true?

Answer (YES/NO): NO